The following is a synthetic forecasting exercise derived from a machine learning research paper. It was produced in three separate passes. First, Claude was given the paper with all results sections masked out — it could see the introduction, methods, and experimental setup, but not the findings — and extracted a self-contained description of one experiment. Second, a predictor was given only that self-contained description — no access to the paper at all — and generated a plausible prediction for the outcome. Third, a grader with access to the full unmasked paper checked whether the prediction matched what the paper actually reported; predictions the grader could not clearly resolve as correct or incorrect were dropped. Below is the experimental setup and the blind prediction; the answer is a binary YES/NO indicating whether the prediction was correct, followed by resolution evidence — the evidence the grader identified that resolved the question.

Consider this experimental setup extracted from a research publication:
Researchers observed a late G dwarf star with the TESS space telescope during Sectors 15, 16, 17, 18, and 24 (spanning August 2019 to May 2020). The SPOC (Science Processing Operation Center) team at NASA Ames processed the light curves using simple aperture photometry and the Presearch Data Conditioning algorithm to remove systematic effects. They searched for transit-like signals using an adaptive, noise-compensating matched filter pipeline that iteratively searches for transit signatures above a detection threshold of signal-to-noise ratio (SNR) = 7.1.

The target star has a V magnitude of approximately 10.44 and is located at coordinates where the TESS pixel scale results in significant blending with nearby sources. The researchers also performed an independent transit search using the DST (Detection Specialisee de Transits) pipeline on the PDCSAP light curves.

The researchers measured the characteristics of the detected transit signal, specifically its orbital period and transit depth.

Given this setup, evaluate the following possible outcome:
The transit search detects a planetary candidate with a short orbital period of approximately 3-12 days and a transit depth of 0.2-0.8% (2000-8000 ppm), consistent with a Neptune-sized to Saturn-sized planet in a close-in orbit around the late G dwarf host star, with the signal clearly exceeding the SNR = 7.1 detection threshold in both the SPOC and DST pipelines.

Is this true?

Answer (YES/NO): NO